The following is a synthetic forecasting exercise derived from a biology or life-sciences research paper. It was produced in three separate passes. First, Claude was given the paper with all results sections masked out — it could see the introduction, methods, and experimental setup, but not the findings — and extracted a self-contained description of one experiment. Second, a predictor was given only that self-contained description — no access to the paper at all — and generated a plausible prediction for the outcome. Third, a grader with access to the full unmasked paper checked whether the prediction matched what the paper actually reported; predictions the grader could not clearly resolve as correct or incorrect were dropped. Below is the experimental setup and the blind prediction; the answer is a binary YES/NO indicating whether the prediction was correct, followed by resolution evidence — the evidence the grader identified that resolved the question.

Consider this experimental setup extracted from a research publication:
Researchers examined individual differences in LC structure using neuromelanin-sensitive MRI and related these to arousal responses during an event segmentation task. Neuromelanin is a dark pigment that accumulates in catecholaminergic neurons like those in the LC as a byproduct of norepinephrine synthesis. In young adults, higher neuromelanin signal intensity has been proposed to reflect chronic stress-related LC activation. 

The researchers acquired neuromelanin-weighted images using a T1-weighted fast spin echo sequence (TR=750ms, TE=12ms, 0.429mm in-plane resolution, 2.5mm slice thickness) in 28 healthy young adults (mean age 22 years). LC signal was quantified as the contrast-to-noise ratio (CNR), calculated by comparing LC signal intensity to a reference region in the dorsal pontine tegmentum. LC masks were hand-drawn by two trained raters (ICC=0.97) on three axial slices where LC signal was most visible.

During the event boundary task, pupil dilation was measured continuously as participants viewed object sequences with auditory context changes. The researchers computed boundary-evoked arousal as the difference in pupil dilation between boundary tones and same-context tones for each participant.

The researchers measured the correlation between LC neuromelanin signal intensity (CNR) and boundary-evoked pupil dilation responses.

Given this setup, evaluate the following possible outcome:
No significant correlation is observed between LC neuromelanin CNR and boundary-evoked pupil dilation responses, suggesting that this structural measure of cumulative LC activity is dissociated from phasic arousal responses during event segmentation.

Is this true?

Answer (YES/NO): NO